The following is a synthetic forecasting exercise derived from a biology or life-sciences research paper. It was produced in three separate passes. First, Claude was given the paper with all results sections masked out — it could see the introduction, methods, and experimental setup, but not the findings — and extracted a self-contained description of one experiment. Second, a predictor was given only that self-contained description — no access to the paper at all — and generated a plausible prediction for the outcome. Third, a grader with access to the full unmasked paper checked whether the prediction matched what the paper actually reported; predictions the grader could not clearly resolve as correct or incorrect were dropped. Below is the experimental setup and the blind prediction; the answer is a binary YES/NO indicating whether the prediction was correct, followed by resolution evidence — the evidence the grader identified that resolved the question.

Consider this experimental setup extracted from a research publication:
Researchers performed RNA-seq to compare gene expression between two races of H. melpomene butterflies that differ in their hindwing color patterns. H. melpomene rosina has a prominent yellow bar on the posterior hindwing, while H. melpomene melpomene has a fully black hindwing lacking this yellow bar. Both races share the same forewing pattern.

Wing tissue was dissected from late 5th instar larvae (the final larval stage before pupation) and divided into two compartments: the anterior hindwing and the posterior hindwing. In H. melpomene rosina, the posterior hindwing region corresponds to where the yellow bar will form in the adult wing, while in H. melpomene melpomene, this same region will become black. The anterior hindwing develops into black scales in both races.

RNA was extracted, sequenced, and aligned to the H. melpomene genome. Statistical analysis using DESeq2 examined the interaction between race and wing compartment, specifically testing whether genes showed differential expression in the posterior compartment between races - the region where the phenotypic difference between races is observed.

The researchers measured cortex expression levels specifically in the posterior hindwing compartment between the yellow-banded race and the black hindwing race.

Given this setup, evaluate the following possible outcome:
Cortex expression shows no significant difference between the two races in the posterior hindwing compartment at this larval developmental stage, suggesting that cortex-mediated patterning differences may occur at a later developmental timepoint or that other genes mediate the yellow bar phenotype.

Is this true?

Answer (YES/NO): NO